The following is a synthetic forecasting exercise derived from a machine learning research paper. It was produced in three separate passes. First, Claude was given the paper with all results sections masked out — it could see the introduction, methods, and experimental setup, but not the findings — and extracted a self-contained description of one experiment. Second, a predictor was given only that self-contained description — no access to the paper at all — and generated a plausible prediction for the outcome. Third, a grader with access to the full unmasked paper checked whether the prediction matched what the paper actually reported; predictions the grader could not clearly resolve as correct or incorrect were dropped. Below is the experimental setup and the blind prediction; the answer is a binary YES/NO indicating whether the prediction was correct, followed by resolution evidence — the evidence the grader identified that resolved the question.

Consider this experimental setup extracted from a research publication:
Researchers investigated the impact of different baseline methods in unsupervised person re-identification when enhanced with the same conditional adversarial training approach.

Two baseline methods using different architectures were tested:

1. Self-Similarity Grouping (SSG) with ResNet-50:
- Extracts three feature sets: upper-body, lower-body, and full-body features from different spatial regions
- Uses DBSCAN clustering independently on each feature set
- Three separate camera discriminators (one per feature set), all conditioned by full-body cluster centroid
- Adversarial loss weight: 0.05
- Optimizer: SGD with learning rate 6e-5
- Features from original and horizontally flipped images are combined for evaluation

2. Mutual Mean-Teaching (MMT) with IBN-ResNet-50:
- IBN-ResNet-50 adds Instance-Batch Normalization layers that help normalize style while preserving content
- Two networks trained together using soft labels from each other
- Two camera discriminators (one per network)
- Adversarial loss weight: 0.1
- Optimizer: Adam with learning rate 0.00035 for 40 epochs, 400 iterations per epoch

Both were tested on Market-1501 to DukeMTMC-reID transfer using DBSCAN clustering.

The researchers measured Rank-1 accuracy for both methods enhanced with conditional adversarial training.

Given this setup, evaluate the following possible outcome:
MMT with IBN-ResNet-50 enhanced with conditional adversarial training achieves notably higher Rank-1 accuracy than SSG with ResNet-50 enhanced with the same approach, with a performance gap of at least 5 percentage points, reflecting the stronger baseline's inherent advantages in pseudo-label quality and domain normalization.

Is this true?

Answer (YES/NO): NO